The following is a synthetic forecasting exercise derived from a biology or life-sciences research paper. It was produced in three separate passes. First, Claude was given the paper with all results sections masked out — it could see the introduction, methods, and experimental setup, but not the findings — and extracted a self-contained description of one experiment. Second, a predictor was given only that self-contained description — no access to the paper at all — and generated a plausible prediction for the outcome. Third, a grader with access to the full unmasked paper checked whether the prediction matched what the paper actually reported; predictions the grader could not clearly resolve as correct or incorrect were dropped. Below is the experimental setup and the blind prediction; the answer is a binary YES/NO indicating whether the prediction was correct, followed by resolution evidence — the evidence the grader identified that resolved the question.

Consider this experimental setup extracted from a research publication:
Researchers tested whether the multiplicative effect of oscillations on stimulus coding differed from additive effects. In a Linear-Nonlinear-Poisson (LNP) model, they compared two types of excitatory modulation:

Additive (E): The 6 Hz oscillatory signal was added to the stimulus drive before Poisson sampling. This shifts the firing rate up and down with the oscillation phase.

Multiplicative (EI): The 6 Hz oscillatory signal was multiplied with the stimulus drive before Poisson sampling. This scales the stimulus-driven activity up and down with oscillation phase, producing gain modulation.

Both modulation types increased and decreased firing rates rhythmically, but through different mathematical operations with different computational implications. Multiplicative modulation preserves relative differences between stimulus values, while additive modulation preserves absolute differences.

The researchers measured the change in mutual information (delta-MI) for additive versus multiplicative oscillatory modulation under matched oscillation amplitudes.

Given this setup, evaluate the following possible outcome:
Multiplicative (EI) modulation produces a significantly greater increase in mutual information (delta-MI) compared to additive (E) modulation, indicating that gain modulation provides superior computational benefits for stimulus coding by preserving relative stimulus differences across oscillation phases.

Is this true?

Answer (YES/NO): NO